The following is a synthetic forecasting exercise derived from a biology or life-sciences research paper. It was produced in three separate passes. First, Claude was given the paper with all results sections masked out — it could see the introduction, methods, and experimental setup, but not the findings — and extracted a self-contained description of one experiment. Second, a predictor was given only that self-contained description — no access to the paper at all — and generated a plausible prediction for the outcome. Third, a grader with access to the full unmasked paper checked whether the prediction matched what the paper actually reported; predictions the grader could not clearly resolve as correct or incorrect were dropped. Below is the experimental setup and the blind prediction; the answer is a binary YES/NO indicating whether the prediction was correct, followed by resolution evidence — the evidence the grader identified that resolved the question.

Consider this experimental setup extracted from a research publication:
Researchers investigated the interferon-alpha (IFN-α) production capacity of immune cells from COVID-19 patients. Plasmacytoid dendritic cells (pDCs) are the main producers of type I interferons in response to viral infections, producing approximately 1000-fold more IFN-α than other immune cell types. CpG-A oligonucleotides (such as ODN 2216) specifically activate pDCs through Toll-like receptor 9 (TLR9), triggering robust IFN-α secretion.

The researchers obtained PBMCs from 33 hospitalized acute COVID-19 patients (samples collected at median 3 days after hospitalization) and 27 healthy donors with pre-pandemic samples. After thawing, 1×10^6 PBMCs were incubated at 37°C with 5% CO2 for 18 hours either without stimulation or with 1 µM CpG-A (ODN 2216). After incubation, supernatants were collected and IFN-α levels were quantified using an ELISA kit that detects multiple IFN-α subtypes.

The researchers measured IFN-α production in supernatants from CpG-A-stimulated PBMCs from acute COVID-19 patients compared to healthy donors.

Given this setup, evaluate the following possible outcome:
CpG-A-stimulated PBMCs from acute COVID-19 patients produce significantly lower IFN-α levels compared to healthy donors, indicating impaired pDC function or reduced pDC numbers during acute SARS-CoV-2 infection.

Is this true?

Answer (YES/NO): YES